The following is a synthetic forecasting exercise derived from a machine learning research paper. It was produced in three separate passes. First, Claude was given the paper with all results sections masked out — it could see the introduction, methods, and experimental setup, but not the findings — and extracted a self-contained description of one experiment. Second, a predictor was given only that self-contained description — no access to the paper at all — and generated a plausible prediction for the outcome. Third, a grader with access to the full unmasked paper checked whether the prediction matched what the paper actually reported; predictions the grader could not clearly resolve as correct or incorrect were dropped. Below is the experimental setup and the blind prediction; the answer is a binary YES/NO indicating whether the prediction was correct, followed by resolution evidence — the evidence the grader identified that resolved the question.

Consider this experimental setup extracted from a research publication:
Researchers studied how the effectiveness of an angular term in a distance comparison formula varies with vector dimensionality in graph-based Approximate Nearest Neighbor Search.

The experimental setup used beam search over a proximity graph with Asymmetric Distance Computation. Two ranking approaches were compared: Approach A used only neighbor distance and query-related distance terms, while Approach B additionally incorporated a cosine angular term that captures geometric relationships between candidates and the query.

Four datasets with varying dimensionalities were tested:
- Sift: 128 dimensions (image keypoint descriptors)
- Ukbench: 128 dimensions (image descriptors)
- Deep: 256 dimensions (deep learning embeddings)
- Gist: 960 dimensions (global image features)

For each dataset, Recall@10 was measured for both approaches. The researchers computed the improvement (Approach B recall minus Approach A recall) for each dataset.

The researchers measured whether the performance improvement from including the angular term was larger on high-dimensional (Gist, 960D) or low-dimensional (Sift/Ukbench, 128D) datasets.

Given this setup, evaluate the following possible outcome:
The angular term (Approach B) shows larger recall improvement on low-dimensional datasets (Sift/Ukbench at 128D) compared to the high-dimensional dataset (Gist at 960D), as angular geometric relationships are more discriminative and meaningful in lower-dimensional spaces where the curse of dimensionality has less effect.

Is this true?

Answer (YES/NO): YES